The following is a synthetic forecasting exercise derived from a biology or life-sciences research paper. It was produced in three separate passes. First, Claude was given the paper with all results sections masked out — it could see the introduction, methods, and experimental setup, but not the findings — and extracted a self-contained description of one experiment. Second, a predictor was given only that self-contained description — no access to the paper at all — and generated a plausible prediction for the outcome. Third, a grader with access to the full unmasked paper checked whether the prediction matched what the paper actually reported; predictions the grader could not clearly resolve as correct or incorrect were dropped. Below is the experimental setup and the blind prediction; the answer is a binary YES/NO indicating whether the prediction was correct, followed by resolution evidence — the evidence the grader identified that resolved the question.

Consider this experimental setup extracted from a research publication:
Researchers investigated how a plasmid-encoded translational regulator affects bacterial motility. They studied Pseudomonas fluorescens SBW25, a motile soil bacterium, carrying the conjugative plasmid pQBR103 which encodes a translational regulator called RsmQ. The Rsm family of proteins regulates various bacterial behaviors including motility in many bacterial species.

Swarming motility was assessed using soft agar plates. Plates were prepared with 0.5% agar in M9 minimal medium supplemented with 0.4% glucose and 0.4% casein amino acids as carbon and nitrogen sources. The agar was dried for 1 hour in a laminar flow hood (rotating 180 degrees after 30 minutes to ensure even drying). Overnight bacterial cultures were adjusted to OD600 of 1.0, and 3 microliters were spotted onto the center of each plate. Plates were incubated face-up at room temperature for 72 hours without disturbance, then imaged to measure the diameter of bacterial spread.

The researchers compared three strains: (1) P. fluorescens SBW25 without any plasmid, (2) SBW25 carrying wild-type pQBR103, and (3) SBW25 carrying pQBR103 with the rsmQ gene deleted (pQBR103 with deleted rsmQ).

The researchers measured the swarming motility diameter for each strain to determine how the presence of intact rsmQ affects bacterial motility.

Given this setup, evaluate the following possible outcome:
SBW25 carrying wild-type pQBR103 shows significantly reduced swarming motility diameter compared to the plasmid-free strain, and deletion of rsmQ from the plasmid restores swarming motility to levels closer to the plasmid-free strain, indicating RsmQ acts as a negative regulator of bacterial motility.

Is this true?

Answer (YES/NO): YES